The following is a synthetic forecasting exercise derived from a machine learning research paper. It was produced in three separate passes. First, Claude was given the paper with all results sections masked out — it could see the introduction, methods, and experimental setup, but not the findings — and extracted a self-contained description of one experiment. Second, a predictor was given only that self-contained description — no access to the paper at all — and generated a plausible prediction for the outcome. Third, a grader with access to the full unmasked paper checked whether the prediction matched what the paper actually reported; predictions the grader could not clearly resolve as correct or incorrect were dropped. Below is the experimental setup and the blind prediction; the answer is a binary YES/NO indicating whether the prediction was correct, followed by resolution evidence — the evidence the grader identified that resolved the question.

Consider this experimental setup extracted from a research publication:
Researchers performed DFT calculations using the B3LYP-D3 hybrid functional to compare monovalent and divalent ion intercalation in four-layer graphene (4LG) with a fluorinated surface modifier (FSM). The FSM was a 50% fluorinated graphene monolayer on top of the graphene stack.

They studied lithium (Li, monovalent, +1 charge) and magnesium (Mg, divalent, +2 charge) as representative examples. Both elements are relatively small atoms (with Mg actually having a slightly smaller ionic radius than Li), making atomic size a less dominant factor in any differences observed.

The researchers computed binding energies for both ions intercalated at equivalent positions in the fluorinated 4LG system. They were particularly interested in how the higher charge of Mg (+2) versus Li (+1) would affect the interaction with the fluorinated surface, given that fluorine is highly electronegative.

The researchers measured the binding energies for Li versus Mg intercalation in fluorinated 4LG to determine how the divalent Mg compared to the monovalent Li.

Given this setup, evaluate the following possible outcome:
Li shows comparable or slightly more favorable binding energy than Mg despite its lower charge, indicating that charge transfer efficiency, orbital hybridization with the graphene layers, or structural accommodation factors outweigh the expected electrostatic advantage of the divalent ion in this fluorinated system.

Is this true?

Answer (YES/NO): YES